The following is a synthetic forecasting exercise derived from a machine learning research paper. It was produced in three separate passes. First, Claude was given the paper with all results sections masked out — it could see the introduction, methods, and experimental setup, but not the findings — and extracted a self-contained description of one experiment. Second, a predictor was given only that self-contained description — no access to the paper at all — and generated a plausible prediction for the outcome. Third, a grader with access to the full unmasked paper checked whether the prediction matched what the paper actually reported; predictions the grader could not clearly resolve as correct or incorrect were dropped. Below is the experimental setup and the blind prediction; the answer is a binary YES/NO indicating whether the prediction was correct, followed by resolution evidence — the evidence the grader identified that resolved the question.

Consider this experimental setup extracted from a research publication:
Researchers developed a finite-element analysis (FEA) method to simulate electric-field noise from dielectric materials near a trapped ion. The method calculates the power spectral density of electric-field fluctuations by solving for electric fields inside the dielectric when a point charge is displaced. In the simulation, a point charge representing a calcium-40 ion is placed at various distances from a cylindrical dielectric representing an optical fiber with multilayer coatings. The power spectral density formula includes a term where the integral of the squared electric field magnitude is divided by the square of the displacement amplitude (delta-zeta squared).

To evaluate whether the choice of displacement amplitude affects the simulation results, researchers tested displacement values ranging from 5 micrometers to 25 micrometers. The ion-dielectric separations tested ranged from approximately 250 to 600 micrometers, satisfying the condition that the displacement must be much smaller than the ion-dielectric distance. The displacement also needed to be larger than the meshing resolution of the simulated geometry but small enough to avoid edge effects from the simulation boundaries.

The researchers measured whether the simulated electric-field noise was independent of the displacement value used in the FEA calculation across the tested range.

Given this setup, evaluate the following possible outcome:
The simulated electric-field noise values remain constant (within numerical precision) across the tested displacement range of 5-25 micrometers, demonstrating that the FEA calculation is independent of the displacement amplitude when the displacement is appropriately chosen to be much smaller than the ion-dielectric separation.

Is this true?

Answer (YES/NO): YES